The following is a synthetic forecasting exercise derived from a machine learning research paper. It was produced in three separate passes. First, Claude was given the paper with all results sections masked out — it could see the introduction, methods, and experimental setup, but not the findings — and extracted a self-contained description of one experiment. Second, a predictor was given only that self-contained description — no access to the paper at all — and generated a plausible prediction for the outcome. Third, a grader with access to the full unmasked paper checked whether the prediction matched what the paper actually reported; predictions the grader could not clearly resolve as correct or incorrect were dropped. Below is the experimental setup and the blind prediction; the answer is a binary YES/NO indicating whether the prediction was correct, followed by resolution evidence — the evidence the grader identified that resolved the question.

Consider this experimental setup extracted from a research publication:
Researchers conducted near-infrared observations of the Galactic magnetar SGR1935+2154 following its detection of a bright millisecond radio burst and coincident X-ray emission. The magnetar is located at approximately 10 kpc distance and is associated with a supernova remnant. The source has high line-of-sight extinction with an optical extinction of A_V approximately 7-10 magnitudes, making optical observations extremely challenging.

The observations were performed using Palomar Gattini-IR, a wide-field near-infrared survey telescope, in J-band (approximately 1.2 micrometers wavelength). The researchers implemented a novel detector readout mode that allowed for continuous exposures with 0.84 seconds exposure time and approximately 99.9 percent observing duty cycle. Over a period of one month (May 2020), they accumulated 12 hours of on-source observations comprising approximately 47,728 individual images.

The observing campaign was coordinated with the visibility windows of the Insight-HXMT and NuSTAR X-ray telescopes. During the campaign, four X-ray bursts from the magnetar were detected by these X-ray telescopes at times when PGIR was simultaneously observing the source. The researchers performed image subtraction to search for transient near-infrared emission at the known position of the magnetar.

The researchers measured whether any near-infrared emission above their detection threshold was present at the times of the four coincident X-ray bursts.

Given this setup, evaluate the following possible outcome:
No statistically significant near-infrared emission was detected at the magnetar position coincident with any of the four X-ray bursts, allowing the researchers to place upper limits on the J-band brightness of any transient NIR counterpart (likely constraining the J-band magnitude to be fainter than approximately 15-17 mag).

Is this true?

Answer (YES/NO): NO